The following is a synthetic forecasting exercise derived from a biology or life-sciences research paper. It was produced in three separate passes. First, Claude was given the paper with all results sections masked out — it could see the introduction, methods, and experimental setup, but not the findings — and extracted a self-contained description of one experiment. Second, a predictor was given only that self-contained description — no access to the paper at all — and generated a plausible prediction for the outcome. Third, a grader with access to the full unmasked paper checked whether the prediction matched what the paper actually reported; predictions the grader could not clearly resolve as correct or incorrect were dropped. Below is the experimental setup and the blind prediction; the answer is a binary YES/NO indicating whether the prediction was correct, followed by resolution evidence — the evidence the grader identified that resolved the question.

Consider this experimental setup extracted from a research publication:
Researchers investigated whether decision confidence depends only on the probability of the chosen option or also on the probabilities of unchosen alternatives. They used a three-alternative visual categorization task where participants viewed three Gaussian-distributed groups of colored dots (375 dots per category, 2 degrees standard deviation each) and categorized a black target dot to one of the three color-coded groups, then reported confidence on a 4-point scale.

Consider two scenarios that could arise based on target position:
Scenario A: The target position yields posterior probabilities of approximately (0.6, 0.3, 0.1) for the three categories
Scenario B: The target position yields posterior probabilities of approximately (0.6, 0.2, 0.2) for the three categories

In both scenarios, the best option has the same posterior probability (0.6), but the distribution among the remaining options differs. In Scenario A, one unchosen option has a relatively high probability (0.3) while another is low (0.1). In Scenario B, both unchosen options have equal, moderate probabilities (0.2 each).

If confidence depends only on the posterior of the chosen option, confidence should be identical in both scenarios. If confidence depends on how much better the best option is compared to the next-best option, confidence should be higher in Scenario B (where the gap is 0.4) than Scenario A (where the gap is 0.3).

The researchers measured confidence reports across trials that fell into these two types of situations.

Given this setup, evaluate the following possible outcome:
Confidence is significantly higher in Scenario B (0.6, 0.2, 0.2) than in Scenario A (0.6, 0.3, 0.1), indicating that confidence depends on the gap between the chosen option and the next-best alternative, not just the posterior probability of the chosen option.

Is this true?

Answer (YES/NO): YES